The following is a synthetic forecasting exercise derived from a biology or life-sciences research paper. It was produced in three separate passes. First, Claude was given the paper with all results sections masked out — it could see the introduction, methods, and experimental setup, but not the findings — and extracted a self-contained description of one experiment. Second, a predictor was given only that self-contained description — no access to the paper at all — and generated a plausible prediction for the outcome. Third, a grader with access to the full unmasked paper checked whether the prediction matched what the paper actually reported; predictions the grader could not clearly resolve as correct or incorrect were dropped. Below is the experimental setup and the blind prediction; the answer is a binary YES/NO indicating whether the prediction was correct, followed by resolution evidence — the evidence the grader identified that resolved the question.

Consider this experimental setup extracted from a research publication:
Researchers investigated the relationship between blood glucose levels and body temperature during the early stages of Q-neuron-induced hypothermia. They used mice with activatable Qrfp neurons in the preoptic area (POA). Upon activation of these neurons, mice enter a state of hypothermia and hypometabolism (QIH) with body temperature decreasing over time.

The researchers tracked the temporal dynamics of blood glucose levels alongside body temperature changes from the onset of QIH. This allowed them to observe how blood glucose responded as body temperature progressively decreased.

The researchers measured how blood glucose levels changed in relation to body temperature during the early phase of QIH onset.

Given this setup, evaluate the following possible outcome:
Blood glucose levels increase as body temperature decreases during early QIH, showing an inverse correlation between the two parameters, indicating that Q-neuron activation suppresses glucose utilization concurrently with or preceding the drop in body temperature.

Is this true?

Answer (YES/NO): NO